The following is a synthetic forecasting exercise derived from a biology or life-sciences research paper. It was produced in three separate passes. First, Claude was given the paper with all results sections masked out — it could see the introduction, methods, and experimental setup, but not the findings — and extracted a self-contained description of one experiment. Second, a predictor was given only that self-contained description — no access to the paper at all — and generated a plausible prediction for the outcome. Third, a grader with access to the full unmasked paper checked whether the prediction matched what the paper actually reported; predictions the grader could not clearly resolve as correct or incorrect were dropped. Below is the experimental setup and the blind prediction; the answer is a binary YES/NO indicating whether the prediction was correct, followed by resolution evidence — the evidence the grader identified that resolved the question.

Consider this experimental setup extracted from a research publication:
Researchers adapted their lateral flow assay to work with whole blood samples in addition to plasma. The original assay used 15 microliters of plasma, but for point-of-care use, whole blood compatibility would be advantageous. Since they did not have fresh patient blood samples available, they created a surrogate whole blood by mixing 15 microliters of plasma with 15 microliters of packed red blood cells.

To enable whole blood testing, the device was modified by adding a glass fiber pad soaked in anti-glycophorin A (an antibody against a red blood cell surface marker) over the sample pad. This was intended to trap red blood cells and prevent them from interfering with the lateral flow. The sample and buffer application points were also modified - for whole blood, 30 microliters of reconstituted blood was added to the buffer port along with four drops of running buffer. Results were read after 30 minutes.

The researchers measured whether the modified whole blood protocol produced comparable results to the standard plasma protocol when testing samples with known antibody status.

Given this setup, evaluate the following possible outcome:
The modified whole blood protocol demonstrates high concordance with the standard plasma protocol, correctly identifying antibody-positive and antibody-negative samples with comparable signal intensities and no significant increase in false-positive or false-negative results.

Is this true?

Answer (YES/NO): YES